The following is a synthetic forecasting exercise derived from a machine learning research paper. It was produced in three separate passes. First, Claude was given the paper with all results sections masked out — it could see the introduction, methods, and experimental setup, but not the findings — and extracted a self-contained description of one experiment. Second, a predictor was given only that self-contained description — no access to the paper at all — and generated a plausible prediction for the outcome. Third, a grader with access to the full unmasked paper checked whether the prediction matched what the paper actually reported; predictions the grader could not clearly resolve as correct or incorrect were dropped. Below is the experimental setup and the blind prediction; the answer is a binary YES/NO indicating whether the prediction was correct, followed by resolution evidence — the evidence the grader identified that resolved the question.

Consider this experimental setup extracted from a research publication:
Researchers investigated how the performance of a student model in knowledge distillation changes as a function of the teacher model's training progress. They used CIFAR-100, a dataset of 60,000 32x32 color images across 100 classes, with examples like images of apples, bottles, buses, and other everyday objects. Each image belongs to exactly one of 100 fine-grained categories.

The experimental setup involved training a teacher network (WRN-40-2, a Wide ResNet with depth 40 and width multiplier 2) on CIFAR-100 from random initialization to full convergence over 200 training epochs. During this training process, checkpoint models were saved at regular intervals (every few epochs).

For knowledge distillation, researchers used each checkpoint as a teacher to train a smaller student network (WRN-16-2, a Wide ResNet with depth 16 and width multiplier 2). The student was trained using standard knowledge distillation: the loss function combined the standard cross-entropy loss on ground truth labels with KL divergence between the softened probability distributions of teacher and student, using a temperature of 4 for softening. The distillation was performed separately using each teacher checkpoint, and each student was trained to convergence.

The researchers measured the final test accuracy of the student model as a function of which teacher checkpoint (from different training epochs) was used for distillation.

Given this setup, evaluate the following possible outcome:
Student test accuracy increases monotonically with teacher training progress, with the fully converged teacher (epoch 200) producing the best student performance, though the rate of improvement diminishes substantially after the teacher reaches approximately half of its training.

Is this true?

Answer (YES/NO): NO